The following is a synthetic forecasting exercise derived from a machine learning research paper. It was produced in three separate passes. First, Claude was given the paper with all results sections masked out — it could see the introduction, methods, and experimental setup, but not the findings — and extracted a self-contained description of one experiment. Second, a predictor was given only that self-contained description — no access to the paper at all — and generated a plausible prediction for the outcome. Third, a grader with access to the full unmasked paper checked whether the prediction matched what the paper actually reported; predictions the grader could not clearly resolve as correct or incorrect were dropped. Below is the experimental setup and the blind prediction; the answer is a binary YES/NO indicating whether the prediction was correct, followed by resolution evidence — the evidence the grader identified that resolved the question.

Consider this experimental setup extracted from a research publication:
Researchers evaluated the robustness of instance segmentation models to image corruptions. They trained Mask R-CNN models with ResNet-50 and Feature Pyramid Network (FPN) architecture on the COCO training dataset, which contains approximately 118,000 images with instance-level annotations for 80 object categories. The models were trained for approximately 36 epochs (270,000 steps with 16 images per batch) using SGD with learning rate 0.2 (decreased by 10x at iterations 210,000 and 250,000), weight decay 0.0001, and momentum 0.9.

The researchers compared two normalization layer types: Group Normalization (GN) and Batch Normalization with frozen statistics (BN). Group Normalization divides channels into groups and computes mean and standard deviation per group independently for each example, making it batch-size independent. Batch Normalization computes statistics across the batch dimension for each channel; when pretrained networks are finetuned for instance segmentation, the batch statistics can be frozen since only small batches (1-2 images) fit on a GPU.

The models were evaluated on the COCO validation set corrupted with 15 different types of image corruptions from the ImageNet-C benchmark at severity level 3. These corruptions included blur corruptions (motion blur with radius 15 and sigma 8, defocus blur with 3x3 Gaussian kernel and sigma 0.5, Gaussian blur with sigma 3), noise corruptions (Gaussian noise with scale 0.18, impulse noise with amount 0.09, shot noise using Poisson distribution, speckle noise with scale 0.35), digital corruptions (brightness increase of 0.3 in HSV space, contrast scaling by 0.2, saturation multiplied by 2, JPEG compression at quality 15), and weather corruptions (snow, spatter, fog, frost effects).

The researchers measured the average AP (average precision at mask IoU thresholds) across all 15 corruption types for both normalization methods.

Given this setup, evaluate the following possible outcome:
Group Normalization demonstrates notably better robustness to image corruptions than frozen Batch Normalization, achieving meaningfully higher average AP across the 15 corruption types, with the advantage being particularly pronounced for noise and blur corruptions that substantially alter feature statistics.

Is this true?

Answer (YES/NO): NO